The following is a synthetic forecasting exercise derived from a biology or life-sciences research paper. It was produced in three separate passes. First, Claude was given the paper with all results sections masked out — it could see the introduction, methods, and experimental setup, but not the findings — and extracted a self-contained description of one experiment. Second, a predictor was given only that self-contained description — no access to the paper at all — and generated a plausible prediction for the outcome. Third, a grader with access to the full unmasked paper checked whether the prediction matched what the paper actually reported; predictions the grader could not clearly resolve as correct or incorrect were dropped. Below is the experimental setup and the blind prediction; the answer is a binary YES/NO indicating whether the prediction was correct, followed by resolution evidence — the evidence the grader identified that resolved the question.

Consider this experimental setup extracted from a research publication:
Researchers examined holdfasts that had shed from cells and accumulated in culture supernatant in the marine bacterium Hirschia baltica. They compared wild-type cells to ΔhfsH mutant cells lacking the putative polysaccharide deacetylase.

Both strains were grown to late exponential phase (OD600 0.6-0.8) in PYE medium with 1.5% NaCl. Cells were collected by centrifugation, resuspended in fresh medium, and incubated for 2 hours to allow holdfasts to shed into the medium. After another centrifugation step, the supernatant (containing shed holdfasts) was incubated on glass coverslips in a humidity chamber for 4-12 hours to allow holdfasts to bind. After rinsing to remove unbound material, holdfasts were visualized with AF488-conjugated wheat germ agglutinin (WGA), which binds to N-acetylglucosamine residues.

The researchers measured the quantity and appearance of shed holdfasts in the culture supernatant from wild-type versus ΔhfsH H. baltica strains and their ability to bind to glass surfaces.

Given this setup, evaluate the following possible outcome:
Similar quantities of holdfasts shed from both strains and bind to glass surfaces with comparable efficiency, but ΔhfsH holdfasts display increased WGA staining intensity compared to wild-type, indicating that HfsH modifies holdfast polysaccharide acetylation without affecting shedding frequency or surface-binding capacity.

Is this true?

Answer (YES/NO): NO